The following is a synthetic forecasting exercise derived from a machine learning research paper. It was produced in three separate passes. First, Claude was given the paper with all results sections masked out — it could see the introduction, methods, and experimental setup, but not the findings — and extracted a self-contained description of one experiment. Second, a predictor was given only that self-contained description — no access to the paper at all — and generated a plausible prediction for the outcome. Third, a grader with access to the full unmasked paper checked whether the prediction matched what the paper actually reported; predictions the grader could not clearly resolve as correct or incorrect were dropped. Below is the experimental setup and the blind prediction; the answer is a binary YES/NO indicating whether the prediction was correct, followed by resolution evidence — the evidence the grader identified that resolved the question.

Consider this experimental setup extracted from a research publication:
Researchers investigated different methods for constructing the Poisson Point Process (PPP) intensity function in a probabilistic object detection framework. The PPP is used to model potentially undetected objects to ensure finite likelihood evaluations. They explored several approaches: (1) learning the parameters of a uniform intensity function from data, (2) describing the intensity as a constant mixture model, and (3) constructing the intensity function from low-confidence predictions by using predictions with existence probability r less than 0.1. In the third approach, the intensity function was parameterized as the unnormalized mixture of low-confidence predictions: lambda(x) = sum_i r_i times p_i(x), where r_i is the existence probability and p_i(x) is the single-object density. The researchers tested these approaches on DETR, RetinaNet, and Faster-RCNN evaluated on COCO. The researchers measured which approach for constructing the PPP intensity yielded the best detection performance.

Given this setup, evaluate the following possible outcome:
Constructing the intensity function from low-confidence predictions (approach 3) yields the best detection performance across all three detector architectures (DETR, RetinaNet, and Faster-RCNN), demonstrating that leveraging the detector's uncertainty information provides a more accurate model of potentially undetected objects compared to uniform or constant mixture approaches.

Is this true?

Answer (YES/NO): YES